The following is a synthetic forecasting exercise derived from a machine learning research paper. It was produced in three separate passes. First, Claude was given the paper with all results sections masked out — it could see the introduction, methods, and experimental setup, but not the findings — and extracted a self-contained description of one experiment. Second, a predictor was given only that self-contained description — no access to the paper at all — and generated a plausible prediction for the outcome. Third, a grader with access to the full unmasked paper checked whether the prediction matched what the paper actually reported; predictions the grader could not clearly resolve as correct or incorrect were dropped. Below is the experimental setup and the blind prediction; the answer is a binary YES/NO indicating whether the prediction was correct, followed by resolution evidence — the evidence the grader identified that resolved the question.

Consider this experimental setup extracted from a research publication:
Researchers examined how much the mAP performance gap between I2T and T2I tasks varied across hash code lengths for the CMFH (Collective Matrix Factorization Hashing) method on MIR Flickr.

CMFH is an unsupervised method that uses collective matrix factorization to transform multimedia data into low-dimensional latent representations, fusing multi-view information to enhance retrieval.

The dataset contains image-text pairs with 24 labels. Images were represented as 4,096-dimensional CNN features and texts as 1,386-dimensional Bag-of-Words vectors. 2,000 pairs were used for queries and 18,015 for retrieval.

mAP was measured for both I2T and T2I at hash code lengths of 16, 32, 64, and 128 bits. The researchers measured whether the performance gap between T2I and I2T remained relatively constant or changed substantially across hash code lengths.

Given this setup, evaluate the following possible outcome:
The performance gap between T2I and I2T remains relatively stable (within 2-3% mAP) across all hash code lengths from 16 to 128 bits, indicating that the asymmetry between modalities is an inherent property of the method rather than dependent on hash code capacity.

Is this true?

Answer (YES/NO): NO